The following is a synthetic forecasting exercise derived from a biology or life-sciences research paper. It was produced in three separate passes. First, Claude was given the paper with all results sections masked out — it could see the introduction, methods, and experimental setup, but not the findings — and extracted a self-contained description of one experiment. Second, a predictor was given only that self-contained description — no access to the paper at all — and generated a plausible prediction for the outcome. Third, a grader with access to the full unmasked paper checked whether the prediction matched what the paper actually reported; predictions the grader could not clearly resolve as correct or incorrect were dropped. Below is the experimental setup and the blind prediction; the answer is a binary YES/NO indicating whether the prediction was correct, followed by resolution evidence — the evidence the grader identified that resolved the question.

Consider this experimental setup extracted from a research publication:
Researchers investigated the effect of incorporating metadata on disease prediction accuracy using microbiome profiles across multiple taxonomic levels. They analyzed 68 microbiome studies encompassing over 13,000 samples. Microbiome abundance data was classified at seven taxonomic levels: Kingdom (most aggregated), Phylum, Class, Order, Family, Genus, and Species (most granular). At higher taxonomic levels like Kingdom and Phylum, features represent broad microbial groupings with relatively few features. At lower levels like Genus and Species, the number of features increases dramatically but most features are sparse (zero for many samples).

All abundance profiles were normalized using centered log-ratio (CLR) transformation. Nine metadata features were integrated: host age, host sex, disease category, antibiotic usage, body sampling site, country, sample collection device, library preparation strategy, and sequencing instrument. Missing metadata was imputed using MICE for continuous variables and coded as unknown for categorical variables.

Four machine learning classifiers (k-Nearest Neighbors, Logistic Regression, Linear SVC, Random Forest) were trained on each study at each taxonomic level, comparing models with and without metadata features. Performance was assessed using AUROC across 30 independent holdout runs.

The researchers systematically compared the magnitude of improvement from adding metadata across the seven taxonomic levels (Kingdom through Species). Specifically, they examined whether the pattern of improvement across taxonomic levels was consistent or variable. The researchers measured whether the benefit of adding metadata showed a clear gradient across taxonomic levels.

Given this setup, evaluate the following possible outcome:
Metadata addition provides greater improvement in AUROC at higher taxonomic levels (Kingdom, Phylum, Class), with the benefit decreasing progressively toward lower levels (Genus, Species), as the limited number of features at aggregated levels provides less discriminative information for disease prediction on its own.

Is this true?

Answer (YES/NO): YES